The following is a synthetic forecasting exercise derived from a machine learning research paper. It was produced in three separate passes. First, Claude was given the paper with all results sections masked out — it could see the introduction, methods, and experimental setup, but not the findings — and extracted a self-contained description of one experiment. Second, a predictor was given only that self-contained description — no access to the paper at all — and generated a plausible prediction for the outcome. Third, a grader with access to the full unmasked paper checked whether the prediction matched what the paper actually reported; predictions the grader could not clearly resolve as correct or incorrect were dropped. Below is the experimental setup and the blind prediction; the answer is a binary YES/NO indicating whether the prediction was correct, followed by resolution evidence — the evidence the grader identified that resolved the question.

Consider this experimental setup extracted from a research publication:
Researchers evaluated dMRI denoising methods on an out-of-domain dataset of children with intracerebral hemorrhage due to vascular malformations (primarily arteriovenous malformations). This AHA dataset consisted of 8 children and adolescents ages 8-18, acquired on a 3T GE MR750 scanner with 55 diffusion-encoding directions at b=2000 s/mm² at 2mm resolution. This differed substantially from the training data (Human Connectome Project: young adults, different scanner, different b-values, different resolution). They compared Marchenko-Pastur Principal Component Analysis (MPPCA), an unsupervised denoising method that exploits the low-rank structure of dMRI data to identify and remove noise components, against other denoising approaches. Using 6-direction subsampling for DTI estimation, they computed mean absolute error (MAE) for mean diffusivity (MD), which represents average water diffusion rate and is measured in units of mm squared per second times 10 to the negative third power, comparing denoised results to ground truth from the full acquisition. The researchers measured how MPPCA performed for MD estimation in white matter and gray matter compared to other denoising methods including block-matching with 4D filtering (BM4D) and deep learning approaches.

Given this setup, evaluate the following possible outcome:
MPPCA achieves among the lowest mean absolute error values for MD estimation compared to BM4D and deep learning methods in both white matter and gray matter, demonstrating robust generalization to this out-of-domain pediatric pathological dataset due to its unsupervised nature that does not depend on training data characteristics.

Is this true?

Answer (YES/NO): YES